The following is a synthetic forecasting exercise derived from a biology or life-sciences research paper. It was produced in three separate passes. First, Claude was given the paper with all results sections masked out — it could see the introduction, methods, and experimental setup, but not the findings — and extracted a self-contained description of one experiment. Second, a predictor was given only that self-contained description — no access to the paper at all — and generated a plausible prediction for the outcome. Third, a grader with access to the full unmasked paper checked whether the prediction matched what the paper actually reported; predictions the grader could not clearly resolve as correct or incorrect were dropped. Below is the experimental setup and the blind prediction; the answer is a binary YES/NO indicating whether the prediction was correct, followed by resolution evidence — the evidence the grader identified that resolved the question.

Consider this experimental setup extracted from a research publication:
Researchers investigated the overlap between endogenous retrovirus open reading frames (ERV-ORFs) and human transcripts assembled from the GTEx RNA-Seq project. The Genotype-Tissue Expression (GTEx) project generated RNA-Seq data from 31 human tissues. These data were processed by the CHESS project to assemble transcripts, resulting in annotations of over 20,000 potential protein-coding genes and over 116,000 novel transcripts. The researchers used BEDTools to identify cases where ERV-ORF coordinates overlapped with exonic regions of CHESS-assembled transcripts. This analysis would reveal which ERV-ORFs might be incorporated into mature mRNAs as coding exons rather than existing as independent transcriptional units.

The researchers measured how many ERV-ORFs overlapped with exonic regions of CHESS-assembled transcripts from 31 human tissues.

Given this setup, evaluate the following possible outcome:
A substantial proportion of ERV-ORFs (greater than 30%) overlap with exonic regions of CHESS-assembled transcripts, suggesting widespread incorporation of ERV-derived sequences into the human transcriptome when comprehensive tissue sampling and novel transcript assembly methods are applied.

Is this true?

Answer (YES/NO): NO